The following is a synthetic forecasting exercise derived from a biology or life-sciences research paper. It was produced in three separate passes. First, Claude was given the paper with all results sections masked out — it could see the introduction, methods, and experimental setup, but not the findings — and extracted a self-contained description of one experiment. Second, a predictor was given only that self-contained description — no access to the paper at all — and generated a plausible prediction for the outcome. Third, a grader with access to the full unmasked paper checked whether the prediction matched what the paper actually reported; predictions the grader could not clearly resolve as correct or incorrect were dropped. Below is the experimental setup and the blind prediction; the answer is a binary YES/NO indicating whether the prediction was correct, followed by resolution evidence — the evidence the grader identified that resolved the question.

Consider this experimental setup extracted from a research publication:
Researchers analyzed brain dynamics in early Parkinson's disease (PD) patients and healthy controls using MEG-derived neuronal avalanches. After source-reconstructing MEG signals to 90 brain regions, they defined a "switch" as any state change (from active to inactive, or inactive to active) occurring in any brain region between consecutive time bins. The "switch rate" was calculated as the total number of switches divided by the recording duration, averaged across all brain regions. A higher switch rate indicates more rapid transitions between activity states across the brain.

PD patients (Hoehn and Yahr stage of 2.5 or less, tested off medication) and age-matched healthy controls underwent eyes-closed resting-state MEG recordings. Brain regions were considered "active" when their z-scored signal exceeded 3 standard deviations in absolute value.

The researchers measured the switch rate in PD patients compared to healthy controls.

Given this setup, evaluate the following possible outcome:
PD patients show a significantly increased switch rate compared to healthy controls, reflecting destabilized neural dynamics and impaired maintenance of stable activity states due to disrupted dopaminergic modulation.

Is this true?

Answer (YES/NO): YES